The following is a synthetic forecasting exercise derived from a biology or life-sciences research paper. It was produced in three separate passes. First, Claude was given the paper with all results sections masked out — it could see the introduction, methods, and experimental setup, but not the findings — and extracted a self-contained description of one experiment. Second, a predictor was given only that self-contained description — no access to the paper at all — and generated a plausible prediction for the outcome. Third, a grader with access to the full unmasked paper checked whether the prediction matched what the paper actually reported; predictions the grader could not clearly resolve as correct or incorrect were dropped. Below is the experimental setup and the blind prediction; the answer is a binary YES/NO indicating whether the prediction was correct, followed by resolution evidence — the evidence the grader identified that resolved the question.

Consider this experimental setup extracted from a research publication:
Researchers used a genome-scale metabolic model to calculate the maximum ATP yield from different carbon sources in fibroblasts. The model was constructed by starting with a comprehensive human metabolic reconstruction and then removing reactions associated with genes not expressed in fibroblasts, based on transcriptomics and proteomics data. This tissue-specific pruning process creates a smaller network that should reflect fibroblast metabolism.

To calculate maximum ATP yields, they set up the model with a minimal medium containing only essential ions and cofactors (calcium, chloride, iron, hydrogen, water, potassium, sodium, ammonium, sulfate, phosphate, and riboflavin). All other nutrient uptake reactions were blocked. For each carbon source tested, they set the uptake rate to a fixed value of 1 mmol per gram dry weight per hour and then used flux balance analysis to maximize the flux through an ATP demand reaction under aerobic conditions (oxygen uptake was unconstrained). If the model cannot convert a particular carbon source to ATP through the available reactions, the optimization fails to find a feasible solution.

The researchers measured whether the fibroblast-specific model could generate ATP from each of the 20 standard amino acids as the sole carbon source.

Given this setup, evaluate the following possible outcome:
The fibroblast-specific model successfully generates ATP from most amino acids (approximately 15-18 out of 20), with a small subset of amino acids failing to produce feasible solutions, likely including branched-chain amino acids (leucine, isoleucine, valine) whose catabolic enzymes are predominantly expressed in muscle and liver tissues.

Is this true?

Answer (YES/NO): NO